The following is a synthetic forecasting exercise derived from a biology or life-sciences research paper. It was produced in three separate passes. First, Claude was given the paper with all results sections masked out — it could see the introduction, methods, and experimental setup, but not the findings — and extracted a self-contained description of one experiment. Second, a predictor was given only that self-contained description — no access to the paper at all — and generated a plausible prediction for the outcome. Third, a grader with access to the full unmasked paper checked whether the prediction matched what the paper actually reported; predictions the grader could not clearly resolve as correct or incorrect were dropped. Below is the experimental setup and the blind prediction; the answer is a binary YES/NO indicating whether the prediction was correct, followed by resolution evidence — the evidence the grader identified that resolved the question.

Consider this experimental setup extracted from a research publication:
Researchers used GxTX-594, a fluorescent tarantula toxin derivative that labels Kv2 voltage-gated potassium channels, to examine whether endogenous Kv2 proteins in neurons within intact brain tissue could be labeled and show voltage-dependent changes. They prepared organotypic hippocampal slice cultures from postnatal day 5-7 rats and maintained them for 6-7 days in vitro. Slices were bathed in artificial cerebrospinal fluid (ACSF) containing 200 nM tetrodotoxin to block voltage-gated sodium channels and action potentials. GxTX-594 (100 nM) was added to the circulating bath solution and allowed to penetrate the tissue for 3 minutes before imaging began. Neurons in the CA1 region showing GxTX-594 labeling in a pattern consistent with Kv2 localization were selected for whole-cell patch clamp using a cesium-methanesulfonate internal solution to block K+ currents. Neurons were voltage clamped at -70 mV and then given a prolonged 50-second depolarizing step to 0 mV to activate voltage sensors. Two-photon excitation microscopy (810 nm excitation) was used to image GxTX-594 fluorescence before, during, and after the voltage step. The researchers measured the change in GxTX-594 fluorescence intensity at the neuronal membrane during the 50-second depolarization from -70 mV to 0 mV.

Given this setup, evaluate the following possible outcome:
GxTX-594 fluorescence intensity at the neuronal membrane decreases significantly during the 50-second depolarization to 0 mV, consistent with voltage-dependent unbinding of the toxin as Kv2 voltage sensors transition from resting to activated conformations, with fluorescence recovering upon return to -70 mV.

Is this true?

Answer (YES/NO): NO